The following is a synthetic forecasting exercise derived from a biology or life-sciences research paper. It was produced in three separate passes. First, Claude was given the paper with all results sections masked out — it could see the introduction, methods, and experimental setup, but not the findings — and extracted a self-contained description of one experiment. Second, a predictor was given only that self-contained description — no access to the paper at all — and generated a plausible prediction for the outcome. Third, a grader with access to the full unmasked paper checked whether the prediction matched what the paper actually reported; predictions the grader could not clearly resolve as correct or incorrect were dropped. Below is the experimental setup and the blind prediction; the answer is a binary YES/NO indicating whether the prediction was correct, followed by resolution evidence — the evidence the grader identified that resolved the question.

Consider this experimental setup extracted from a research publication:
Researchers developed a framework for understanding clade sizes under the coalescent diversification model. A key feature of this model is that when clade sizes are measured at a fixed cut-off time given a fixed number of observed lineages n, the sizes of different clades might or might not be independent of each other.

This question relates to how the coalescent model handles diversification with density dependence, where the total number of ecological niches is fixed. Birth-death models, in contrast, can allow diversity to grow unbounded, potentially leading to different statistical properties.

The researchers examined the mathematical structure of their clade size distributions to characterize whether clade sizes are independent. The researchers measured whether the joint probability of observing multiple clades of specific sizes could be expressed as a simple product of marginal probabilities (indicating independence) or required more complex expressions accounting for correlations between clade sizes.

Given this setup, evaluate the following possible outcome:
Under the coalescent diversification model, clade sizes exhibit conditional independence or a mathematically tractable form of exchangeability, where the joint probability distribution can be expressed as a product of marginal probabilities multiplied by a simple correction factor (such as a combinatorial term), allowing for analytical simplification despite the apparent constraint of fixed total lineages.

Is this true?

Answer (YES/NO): NO